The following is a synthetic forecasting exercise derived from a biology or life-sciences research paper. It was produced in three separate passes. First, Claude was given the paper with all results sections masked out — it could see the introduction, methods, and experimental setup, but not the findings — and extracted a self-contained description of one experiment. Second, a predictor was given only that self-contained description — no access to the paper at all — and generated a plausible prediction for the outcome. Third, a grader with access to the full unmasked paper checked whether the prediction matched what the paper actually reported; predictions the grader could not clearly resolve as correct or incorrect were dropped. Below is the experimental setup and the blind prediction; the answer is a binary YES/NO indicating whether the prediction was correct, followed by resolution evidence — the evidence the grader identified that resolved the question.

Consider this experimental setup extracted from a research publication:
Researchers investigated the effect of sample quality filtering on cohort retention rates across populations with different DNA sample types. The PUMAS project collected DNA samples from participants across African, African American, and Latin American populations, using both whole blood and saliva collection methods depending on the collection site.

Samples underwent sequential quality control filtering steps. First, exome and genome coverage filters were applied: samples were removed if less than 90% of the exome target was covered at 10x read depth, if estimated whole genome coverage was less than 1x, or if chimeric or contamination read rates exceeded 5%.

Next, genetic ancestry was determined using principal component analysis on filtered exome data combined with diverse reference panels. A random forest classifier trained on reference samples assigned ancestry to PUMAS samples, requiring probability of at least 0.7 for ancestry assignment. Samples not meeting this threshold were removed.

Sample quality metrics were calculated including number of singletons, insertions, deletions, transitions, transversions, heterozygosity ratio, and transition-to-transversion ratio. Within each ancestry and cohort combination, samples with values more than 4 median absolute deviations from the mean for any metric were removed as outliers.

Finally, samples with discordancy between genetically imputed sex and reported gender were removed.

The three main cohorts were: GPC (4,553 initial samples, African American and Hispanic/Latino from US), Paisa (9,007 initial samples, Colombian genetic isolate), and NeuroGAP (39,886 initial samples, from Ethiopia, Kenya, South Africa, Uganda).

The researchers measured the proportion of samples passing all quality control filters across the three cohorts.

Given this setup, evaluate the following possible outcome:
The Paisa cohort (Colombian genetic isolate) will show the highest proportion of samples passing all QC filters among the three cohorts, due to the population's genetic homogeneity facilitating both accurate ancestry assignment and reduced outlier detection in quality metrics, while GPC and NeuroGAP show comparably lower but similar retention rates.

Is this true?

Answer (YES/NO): NO